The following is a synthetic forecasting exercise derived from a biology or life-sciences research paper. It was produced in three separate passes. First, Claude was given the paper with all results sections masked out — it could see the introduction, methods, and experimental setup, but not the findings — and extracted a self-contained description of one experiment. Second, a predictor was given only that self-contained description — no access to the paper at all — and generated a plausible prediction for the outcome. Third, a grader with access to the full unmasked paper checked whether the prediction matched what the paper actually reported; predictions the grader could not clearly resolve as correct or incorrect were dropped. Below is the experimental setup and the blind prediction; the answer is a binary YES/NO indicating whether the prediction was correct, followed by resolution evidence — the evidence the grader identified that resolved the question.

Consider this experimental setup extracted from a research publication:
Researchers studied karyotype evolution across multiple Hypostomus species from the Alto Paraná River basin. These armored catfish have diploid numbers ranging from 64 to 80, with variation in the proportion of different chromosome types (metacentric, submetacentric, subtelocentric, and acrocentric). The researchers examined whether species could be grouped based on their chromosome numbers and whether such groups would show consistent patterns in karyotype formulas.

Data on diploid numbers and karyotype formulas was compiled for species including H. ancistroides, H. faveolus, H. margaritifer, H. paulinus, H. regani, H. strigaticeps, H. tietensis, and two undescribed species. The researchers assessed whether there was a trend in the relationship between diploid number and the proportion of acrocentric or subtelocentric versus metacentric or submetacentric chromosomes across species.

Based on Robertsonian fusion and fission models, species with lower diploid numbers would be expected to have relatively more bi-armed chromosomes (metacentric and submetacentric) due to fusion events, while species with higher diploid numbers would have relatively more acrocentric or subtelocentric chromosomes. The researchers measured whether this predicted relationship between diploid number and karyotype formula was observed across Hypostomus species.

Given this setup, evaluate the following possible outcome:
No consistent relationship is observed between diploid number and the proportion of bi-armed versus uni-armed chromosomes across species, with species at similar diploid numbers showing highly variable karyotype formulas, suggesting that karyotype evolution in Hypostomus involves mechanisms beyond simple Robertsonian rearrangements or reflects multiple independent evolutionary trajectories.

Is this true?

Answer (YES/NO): NO